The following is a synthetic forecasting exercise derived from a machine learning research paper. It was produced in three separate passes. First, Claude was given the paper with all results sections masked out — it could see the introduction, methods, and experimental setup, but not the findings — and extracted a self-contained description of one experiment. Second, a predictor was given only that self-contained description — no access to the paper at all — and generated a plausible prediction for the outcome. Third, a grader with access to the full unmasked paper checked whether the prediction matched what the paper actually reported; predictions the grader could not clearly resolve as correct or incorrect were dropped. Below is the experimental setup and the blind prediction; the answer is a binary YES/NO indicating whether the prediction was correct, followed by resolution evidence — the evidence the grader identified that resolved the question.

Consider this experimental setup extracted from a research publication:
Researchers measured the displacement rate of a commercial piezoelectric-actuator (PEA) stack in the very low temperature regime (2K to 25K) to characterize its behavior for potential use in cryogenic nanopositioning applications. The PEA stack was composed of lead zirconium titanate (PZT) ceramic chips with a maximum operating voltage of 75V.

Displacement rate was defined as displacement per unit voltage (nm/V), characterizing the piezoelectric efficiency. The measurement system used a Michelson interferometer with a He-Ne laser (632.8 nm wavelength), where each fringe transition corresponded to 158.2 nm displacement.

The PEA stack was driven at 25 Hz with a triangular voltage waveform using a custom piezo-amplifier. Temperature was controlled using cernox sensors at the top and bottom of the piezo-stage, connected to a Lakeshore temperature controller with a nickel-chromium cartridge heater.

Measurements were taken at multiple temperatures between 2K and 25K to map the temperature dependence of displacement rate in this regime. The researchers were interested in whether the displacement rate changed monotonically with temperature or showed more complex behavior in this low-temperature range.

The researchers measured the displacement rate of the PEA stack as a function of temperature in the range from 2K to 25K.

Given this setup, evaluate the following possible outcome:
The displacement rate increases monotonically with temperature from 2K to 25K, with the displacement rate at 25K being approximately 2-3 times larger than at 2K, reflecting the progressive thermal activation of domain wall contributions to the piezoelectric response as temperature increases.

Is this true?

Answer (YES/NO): NO